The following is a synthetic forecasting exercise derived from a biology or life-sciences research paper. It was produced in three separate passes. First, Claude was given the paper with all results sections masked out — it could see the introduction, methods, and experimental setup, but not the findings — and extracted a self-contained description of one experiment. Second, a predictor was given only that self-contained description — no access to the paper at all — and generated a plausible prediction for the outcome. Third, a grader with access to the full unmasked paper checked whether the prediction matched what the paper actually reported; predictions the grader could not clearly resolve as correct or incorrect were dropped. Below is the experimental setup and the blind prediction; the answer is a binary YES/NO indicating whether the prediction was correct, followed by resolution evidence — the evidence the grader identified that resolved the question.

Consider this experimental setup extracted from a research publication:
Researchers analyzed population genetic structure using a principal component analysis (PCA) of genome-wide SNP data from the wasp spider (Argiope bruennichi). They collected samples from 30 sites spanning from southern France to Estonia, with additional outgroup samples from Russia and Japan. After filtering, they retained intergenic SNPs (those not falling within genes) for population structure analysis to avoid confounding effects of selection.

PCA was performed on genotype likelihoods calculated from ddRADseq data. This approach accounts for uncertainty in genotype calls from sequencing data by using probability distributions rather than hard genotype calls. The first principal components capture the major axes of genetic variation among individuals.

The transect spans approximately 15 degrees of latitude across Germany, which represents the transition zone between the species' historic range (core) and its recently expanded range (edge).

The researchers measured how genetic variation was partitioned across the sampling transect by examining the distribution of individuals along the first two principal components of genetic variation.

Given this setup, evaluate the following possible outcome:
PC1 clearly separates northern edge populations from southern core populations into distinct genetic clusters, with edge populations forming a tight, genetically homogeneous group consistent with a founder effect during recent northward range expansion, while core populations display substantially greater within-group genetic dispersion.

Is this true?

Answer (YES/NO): NO